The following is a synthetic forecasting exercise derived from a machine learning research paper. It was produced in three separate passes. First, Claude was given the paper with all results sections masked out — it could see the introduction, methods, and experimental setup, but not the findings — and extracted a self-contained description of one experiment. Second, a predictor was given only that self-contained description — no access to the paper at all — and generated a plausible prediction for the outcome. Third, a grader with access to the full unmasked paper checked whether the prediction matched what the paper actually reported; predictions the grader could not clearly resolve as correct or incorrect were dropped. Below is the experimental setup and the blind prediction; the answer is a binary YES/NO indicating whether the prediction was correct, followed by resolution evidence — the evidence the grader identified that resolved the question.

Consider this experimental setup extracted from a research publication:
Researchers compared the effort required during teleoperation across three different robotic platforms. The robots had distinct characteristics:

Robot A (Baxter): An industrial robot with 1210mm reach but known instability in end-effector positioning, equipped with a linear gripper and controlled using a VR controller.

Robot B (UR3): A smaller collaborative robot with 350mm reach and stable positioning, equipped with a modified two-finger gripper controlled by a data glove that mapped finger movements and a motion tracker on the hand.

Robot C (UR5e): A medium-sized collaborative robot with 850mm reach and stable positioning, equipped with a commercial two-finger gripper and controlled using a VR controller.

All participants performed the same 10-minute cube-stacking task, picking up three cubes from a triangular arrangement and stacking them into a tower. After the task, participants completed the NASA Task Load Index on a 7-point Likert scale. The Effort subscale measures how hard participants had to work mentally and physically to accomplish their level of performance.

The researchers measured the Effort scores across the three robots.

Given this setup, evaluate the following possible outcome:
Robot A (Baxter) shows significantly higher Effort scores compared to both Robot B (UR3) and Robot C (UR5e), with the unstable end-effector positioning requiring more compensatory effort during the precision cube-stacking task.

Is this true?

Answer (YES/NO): NO